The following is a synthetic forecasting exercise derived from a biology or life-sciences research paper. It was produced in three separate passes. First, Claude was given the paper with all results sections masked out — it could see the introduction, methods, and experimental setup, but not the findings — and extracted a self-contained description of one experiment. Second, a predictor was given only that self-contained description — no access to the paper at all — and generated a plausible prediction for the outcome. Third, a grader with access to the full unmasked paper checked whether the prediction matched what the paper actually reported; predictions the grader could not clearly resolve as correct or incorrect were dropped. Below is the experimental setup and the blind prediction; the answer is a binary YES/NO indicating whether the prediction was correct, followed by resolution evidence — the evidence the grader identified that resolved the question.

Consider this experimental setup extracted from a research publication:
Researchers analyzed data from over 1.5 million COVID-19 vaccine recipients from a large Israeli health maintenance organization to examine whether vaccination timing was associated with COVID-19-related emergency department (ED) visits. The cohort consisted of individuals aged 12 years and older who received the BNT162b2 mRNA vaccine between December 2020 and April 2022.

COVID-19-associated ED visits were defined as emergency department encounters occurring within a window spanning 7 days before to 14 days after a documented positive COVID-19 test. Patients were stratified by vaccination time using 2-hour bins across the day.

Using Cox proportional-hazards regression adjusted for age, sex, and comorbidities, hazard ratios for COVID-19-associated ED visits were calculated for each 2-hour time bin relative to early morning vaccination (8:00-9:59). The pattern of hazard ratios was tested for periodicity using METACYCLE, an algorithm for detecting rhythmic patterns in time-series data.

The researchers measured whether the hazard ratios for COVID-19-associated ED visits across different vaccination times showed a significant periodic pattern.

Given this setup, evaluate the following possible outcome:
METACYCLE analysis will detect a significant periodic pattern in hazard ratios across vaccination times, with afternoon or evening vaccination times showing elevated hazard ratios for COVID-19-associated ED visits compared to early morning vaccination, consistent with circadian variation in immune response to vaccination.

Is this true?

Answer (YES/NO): NO